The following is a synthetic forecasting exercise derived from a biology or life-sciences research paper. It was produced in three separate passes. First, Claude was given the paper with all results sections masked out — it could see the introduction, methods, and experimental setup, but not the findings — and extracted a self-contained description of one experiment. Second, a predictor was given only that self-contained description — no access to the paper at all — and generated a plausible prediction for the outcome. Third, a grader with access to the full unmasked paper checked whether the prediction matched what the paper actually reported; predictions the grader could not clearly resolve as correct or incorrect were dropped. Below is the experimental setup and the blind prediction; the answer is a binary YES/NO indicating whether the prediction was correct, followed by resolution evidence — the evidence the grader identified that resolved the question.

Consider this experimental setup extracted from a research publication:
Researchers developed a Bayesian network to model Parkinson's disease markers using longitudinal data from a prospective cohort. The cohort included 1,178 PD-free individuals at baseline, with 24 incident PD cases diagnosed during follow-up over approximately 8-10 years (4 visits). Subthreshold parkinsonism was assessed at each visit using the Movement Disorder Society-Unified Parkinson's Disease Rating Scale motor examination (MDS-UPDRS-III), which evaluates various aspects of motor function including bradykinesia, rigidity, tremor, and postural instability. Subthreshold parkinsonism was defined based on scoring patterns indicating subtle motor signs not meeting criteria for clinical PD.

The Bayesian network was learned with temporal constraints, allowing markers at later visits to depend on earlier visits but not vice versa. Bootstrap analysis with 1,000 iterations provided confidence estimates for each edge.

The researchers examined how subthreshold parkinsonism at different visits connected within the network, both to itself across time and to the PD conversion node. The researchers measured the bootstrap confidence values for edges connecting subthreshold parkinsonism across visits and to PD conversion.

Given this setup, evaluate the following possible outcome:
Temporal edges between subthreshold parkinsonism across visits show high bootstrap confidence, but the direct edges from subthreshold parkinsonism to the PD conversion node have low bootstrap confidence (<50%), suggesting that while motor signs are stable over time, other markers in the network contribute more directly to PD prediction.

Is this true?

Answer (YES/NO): NO